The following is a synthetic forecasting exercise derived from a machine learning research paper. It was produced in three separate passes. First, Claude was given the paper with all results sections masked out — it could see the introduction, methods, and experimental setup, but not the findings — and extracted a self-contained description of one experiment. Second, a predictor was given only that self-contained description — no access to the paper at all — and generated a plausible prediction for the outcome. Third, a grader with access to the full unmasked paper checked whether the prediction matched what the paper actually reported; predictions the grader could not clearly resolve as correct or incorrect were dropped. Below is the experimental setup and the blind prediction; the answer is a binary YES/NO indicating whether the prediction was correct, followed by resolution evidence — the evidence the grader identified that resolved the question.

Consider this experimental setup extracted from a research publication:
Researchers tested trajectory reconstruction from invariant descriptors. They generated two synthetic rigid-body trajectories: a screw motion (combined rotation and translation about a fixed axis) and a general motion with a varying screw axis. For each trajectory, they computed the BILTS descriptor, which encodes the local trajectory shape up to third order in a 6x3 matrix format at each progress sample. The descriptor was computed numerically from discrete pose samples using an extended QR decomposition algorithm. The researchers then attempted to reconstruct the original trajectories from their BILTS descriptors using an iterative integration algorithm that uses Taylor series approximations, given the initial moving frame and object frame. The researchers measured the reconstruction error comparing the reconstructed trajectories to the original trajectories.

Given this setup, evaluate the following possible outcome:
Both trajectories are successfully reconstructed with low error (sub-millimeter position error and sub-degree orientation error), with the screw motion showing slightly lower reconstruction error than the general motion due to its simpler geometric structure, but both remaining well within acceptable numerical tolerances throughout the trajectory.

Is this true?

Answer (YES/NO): NO